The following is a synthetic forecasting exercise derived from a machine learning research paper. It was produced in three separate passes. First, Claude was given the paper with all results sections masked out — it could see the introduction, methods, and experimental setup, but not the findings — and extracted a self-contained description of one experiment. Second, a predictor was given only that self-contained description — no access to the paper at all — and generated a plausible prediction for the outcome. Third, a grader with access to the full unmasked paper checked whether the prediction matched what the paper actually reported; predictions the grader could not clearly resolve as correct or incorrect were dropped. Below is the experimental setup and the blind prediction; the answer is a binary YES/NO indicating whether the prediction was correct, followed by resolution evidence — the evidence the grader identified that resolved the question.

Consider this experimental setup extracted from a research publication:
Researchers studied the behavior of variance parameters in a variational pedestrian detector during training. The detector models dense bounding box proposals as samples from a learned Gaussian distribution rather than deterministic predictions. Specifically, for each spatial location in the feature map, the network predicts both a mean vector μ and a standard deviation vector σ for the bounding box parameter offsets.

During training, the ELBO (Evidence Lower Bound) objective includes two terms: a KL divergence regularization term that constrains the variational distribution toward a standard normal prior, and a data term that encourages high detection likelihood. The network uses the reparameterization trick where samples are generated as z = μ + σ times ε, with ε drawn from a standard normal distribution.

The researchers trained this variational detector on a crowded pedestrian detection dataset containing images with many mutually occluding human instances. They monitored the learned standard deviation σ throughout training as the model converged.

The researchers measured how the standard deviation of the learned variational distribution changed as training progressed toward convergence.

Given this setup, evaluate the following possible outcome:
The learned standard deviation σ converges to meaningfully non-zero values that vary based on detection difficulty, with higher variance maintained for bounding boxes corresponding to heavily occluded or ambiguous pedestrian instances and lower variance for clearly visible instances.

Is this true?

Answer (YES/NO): NO